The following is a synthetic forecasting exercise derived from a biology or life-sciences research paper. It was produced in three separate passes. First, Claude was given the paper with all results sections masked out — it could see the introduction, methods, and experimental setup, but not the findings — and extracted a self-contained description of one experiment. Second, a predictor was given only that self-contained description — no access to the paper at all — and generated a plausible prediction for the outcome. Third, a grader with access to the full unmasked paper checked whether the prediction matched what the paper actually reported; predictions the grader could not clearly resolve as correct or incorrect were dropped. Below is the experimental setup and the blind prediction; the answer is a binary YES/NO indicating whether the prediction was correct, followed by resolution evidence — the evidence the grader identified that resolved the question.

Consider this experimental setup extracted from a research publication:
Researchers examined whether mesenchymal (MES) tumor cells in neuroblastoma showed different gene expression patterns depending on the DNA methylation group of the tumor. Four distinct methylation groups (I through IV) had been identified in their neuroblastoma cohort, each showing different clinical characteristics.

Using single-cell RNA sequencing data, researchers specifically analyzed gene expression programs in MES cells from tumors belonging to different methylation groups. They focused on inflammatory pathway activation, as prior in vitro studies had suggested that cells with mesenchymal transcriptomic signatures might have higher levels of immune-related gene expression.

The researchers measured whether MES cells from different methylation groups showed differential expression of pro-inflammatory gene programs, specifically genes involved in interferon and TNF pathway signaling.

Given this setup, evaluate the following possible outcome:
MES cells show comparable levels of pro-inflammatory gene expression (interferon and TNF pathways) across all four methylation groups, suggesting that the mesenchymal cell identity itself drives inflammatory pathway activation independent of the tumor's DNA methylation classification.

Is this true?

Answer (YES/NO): NO